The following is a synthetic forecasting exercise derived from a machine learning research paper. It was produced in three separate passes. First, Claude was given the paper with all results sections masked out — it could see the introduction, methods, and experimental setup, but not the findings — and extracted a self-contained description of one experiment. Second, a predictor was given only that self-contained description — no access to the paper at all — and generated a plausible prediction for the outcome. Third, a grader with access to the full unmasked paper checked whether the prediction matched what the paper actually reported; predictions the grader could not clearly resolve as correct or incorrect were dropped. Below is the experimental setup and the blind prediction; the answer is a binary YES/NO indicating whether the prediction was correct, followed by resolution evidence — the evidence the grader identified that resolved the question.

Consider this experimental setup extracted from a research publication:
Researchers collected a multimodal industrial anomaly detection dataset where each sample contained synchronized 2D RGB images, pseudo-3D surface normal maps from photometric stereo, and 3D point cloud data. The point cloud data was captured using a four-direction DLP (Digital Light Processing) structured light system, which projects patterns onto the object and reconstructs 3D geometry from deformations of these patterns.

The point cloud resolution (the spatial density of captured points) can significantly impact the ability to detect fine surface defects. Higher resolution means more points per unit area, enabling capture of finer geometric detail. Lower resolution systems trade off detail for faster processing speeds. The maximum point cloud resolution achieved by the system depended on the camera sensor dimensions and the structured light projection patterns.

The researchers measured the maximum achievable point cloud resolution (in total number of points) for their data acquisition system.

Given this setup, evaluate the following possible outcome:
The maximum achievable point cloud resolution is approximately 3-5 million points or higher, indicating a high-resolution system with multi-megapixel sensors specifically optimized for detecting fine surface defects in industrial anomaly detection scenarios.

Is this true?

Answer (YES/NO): NO